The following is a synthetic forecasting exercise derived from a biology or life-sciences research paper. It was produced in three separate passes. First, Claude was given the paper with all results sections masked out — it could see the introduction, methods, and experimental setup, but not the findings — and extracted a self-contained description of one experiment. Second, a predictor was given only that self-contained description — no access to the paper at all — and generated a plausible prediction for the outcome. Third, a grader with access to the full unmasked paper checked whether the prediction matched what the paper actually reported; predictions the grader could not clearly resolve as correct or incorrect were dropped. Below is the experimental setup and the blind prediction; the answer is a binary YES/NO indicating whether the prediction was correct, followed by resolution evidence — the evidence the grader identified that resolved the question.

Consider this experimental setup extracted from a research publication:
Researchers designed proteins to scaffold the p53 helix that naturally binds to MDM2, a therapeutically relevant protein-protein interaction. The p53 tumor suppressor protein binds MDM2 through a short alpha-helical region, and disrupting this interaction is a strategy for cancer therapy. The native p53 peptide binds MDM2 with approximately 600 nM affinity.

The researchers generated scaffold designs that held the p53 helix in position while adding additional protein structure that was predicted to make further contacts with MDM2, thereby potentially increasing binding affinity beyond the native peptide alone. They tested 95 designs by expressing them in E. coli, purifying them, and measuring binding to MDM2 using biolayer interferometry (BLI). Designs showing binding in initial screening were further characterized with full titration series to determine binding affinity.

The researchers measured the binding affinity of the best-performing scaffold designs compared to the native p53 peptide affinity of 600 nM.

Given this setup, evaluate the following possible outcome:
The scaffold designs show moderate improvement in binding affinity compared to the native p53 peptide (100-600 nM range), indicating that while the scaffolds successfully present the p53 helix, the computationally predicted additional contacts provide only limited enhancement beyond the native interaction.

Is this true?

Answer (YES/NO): NO